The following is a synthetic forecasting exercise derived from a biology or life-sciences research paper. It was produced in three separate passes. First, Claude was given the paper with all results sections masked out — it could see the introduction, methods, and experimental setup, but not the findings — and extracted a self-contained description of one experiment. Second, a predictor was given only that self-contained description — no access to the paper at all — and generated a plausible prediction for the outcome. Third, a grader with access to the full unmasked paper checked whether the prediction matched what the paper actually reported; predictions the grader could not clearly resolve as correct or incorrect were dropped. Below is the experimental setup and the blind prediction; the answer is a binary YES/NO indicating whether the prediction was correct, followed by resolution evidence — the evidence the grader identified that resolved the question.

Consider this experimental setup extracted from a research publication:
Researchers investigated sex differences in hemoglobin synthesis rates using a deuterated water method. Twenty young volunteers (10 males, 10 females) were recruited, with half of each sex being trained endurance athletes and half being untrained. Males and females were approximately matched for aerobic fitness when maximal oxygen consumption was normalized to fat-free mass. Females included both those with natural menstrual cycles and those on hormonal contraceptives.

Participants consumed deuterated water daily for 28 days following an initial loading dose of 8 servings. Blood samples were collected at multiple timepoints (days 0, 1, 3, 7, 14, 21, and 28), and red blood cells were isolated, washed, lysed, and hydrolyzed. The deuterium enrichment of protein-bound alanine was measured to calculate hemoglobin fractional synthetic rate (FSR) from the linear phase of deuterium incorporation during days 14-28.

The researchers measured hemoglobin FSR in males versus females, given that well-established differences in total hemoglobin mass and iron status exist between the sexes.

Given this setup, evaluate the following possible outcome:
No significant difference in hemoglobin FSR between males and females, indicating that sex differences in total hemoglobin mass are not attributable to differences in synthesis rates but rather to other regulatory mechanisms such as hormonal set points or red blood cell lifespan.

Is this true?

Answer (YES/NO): YES